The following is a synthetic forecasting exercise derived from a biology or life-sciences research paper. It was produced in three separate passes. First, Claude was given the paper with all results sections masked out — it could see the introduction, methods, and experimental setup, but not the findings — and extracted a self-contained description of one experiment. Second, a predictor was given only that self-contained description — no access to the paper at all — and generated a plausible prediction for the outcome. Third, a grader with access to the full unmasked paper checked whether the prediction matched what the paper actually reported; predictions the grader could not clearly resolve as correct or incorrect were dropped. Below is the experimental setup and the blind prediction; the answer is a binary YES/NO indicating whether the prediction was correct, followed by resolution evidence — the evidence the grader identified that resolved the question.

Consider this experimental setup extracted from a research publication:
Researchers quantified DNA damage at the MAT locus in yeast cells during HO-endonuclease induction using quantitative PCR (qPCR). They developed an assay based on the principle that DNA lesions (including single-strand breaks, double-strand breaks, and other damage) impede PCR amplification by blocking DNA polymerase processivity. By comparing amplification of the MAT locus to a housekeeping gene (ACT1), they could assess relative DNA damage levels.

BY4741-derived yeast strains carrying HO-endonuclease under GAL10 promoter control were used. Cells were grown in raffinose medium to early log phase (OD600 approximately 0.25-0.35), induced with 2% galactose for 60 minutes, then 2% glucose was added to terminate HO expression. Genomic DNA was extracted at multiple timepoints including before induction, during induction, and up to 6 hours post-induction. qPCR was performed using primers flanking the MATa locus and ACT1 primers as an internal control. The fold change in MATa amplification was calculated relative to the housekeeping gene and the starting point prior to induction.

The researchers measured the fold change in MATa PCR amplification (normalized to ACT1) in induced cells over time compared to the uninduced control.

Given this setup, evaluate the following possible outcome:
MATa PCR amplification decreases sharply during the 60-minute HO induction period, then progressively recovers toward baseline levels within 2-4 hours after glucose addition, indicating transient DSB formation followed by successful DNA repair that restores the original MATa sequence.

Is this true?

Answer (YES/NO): NO